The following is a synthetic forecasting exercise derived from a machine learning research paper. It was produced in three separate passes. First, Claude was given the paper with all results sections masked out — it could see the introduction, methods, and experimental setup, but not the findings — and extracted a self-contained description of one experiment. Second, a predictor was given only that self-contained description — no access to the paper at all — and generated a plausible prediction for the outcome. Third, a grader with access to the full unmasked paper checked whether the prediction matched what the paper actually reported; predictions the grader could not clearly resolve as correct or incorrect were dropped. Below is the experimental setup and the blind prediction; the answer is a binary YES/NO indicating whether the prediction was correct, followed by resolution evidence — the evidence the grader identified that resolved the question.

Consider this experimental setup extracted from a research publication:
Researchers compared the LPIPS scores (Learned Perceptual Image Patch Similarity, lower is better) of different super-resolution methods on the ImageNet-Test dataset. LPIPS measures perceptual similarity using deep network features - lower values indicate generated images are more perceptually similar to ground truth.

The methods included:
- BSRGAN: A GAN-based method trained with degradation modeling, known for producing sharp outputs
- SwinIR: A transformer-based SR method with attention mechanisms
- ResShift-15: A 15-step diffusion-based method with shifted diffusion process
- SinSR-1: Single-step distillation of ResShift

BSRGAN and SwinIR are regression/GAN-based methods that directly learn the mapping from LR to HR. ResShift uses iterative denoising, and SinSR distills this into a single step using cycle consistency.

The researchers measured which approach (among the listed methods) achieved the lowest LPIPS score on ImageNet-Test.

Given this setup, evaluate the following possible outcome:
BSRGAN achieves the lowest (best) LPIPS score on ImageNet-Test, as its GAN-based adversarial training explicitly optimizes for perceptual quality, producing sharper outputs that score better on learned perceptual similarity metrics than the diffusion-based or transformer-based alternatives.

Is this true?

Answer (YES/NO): NO